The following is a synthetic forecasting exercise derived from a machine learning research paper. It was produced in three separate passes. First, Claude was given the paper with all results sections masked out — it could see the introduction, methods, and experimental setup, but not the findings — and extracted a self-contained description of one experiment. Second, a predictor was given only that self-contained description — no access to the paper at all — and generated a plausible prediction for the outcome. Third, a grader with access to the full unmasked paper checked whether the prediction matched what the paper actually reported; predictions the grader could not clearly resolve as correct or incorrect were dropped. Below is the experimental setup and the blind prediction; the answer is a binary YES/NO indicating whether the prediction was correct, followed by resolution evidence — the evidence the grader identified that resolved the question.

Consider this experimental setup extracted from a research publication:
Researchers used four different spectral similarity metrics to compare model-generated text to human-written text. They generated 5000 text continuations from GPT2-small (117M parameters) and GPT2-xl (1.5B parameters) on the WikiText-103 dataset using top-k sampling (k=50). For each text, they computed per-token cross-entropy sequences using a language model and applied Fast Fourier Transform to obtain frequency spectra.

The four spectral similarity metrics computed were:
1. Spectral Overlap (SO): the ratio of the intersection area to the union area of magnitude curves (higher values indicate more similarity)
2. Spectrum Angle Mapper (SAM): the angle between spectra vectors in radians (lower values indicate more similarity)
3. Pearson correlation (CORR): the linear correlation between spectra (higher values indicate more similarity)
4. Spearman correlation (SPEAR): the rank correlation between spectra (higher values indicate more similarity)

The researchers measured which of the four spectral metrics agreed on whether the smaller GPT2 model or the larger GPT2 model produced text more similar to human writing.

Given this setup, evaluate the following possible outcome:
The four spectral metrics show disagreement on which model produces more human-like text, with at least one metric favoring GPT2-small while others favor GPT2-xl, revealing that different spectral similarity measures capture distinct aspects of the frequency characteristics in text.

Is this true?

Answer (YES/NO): NO